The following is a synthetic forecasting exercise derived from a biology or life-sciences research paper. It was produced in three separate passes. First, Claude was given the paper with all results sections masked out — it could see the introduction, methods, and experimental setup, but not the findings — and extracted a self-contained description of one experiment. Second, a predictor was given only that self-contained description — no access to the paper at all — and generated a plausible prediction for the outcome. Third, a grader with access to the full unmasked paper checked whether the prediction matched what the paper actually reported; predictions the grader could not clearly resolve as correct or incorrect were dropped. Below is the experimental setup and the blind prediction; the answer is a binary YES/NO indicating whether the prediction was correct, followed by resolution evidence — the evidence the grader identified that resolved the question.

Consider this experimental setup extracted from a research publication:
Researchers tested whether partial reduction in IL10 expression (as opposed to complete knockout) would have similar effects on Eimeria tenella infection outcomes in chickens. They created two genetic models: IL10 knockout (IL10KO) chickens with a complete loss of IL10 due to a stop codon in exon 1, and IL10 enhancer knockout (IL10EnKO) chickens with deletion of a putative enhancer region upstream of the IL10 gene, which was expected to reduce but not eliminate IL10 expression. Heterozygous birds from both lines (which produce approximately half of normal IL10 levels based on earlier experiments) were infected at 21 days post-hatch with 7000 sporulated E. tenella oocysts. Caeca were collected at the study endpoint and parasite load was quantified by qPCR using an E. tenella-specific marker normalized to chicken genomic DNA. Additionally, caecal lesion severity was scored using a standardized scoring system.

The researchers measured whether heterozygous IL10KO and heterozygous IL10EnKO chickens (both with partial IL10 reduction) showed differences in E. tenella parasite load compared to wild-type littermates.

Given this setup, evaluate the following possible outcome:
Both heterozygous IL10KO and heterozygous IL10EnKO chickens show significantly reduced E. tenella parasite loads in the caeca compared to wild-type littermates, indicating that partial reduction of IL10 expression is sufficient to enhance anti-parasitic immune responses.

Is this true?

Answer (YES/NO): NO